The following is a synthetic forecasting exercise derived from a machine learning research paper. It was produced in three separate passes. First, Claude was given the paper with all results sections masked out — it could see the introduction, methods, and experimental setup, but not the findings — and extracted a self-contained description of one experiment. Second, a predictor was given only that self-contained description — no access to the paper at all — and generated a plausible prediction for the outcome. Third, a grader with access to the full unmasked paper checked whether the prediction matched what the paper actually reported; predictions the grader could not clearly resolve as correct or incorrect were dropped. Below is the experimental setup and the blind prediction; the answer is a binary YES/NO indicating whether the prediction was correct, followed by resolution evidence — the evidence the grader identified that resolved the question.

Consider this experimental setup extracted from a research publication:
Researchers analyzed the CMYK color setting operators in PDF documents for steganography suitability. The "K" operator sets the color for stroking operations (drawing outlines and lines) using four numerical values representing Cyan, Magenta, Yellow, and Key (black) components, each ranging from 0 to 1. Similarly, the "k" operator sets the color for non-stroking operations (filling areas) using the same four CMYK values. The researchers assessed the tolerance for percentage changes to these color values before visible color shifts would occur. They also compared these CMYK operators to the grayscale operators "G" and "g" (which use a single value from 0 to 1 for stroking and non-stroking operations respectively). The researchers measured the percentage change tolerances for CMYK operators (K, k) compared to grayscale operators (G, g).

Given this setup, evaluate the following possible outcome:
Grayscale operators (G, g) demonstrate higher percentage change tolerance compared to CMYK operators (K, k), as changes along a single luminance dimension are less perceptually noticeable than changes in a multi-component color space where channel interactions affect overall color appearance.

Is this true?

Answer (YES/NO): NO